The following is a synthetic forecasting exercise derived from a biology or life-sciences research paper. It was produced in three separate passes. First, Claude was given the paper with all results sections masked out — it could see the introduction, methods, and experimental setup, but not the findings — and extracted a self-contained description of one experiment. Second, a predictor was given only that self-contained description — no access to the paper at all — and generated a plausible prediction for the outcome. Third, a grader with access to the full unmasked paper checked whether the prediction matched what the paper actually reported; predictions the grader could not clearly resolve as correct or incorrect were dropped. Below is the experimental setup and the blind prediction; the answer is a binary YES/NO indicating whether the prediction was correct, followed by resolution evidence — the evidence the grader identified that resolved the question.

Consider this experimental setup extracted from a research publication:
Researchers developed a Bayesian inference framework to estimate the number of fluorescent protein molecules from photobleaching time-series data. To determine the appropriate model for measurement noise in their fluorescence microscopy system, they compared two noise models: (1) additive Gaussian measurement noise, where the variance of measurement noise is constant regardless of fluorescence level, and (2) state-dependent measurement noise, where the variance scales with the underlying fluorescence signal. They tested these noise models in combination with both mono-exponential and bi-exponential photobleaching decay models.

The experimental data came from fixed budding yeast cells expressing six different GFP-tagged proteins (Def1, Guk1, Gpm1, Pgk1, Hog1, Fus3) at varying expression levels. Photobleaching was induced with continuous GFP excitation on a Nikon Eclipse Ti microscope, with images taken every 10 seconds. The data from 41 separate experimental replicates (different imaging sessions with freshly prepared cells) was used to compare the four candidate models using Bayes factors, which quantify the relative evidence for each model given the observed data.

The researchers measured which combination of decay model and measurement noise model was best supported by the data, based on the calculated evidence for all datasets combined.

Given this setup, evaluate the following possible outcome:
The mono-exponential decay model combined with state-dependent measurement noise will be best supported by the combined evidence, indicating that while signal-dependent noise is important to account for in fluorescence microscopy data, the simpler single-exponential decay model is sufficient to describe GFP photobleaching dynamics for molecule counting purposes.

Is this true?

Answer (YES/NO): NO